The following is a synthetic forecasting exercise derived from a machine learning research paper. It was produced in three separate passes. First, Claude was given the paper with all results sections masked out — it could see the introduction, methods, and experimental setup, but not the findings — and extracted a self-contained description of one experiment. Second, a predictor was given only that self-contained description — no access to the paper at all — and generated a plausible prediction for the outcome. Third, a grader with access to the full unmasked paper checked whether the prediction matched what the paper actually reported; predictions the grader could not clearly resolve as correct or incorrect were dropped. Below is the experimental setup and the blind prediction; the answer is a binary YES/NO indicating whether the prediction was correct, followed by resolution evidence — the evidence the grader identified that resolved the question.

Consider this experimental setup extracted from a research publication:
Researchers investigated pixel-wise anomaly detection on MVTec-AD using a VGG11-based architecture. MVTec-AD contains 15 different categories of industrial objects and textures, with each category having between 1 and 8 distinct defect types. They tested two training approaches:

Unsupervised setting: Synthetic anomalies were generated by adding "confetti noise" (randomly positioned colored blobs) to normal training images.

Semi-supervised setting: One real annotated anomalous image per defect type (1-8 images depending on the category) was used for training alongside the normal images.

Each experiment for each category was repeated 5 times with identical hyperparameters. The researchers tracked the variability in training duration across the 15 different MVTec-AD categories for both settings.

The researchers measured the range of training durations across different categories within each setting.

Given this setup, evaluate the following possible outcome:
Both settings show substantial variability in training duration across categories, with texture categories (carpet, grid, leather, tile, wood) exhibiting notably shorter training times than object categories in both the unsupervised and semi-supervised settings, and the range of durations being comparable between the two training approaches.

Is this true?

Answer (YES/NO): NO